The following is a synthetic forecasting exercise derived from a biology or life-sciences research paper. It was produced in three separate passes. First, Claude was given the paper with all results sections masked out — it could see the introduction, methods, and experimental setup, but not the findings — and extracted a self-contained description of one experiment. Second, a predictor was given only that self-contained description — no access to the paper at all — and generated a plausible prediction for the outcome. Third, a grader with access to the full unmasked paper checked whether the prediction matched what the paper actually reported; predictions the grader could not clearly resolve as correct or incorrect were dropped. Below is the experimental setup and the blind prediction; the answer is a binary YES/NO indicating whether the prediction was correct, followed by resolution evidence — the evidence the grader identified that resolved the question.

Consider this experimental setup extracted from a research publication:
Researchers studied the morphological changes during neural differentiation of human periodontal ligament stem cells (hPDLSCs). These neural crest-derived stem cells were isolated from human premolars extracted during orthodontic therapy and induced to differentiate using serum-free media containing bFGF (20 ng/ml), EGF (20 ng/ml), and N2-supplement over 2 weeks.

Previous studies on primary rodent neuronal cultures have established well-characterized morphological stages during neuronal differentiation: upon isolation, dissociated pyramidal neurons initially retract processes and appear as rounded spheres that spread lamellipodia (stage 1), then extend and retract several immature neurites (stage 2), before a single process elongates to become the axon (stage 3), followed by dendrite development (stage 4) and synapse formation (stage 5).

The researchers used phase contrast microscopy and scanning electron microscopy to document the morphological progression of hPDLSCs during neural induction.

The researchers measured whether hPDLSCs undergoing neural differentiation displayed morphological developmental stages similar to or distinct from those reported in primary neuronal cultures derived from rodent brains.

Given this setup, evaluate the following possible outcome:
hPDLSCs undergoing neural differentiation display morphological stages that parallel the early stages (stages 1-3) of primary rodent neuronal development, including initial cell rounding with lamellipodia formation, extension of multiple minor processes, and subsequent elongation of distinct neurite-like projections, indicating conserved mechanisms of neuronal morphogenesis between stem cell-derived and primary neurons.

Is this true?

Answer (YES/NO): NO